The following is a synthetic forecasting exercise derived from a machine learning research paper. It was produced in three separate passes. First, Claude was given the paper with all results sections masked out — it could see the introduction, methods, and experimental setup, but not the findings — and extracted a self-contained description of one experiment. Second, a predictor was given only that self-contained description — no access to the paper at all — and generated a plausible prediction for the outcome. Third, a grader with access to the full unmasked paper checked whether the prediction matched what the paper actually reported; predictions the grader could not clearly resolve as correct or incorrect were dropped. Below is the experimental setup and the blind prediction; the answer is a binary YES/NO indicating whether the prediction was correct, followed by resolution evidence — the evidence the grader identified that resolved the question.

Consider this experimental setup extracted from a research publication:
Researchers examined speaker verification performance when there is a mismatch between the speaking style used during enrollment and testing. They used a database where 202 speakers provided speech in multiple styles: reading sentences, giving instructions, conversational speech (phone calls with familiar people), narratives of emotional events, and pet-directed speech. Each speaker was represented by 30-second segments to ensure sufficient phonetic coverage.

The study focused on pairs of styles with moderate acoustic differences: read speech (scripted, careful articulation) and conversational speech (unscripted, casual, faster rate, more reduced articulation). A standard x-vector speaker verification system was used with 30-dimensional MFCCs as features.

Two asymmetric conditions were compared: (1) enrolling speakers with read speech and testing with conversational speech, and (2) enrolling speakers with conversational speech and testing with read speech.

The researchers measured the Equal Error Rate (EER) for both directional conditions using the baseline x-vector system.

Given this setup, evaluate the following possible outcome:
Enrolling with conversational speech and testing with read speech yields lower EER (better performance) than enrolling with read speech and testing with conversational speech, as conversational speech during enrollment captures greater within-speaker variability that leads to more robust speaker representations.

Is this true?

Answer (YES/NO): YES